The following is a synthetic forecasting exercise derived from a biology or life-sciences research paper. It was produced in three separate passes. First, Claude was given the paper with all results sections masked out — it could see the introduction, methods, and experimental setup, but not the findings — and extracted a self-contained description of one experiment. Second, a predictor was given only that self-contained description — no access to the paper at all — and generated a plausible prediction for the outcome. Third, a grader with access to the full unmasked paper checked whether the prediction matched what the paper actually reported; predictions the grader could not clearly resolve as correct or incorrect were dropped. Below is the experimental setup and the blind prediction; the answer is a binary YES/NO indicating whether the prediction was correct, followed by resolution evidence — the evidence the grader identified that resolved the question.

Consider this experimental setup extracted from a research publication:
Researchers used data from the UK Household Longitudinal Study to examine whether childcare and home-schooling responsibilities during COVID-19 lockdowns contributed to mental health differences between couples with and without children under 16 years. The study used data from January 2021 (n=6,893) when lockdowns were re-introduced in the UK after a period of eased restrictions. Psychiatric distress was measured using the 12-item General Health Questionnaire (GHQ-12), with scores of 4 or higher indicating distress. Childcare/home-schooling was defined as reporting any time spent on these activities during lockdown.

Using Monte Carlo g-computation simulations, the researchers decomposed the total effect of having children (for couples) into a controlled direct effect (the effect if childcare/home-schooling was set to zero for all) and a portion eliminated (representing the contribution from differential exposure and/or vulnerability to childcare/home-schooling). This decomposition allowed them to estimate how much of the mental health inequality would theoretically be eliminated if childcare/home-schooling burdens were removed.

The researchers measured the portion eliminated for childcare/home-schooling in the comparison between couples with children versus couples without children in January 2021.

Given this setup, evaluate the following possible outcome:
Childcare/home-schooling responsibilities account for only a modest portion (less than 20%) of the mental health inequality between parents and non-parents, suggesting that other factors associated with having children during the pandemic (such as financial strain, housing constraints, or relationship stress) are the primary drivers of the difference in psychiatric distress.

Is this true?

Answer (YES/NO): NO